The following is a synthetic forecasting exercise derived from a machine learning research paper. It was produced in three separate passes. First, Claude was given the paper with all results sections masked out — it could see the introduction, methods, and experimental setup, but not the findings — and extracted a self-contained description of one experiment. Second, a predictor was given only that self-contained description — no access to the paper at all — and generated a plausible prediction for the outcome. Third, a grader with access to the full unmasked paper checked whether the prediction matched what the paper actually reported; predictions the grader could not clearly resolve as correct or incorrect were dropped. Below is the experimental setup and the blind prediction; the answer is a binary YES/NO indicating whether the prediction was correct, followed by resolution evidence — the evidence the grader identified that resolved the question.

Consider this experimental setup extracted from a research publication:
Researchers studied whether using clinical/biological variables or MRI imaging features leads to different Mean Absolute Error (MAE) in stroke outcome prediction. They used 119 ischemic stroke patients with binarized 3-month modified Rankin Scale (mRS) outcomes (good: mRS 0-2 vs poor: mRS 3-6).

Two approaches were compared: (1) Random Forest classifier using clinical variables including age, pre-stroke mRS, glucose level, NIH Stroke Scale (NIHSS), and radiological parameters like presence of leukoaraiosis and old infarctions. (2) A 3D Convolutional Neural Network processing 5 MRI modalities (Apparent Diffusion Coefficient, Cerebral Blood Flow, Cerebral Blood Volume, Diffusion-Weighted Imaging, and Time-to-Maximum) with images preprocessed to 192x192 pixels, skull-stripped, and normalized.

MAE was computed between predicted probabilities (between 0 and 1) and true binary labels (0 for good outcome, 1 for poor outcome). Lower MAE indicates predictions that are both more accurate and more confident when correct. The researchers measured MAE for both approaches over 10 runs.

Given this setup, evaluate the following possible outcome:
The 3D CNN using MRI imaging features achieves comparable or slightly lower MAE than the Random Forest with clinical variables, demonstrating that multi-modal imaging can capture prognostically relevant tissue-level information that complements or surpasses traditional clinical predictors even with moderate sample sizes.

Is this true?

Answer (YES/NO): YES